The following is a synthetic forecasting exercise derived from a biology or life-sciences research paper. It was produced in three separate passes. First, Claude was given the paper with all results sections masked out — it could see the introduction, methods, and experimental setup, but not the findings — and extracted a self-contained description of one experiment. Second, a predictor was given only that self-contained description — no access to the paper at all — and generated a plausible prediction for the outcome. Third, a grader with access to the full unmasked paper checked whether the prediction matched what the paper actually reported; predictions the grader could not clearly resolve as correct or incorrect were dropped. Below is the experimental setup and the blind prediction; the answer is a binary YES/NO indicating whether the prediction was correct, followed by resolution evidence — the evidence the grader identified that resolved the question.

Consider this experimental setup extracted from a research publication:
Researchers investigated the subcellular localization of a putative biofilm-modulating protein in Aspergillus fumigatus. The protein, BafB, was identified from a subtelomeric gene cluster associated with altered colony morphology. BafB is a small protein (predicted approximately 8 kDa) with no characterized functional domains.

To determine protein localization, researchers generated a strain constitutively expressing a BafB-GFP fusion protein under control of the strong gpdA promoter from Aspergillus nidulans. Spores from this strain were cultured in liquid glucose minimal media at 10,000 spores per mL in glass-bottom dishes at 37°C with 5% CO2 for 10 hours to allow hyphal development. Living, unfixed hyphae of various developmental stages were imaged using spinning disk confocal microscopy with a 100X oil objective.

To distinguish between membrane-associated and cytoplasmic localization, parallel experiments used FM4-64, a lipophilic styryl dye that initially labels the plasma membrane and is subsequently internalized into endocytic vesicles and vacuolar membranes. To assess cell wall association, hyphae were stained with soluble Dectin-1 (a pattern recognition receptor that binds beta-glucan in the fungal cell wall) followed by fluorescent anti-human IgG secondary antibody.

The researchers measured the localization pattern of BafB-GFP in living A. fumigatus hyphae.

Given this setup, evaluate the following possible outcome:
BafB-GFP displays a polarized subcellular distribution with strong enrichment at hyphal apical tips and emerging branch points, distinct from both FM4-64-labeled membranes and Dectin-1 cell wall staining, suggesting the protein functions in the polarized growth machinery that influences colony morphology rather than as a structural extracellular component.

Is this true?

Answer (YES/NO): NO